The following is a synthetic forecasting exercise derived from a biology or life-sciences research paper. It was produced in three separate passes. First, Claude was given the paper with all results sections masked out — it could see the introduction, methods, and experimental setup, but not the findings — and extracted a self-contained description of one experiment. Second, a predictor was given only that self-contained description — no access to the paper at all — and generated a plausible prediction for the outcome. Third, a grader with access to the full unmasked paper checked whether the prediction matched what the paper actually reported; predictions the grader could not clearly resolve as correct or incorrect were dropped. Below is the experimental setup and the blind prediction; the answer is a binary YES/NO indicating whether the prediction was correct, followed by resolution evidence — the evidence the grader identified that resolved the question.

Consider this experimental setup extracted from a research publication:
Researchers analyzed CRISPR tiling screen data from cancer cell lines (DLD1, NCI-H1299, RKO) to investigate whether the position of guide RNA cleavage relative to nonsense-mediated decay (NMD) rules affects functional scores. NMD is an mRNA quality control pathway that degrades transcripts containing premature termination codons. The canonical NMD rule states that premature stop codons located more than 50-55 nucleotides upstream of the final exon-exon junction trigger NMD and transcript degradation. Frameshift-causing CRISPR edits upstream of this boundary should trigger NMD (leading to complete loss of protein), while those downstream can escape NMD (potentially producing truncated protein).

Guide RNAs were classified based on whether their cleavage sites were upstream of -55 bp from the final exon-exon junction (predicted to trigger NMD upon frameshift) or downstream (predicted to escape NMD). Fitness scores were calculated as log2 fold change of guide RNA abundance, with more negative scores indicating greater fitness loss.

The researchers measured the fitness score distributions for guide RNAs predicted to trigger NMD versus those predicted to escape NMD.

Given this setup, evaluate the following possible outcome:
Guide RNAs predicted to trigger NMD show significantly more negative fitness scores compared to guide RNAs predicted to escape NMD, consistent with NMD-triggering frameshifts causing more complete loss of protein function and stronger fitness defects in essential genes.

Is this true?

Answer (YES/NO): YES